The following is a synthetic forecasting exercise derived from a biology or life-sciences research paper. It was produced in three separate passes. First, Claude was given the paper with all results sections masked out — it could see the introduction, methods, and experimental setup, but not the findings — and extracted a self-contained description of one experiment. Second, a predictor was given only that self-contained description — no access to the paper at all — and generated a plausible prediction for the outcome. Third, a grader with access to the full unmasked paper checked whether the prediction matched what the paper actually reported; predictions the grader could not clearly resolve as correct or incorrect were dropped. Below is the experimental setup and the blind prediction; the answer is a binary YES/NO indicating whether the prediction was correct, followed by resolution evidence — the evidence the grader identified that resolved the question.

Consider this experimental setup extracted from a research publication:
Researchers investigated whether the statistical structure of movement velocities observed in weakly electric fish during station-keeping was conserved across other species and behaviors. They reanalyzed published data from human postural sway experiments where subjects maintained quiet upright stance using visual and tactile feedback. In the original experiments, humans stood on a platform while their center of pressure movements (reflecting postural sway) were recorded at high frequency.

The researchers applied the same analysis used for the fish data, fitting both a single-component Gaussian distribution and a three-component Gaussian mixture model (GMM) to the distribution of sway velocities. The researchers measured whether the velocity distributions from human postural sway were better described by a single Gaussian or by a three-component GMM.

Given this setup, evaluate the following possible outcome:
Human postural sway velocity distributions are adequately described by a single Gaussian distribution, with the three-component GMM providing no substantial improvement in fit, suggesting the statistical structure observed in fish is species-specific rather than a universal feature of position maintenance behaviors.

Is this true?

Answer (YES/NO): NO